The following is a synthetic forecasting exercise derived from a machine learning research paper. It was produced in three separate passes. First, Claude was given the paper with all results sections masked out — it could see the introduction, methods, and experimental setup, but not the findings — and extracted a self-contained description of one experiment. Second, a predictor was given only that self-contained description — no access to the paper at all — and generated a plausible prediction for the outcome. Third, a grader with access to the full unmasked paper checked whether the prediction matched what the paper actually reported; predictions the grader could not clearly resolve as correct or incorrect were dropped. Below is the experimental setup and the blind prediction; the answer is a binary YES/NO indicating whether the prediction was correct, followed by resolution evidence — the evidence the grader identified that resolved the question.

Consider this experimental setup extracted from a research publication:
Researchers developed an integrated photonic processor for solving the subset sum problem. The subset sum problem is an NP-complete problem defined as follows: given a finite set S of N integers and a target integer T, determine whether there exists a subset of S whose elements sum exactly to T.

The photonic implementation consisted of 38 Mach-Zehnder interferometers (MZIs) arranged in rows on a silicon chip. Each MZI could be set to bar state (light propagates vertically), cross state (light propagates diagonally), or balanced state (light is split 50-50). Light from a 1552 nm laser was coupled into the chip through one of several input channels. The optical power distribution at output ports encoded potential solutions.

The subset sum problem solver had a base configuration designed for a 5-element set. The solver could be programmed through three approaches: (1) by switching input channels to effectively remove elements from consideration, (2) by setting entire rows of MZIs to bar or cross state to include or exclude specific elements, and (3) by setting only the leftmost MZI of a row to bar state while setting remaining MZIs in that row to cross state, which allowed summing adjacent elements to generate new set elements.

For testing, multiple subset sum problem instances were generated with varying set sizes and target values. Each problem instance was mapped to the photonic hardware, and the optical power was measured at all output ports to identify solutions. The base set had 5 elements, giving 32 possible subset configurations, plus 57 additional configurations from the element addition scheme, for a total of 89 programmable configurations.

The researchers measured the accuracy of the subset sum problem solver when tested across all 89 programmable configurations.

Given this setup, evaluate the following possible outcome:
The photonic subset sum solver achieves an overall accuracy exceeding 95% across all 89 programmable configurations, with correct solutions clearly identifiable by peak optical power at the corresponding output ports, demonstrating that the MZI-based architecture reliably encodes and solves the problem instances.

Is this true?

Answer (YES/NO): YES